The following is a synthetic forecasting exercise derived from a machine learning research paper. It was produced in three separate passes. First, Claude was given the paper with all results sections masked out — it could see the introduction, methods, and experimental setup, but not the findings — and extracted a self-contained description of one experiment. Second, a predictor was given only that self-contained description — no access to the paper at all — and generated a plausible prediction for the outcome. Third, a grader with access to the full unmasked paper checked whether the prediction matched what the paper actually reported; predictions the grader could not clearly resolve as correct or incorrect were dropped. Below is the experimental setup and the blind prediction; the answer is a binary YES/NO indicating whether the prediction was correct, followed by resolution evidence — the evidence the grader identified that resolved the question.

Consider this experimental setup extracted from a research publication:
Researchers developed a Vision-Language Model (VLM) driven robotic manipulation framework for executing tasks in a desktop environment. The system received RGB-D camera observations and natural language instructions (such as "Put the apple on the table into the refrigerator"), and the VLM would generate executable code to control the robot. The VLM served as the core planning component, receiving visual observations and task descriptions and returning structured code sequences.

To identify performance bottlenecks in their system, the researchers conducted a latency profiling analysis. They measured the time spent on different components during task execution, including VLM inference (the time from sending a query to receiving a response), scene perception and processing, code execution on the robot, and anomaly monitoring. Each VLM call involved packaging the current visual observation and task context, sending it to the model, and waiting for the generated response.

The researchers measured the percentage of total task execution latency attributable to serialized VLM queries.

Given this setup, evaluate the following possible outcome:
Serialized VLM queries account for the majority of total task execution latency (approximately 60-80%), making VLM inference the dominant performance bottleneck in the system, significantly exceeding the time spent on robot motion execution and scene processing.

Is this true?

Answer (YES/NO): NO